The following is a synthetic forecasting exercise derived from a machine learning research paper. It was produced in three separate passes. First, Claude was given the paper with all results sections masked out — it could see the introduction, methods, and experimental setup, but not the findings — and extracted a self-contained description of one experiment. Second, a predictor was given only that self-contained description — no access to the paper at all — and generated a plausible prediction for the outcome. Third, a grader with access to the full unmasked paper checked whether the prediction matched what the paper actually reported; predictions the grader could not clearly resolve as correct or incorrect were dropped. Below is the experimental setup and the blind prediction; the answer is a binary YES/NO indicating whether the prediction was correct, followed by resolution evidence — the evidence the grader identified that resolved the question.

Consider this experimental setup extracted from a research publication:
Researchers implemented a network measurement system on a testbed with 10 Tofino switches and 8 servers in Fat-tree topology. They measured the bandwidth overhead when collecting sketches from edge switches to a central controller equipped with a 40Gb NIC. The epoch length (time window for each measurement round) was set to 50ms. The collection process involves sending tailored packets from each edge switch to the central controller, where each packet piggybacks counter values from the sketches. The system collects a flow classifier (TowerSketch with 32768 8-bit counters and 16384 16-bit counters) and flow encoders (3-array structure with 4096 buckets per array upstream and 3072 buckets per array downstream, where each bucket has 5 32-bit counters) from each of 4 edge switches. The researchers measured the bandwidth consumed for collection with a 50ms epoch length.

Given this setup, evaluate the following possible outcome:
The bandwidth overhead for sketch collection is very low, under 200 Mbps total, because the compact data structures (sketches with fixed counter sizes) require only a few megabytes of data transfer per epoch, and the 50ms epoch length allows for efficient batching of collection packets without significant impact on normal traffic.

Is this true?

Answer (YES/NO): NO